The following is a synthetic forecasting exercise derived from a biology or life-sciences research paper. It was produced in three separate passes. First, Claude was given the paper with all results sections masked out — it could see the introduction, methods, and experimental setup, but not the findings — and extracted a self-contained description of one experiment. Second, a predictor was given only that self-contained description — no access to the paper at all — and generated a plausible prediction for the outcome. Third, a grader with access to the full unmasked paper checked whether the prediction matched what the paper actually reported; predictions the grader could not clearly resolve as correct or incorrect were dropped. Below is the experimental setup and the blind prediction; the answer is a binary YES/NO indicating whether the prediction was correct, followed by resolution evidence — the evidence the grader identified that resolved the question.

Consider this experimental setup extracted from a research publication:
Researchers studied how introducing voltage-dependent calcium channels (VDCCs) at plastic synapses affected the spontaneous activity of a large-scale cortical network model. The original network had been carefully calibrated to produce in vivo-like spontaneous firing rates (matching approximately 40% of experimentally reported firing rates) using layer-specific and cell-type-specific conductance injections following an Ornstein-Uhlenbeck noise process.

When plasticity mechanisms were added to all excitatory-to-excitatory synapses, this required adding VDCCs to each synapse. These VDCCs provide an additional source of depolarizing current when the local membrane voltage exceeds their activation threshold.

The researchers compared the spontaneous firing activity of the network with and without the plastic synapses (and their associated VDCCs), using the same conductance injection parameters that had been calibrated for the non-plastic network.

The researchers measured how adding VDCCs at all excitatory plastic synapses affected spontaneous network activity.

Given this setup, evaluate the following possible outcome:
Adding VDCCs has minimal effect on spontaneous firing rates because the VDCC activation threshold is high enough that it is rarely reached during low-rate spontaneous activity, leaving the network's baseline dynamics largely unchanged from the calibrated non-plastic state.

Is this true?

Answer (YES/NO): NO